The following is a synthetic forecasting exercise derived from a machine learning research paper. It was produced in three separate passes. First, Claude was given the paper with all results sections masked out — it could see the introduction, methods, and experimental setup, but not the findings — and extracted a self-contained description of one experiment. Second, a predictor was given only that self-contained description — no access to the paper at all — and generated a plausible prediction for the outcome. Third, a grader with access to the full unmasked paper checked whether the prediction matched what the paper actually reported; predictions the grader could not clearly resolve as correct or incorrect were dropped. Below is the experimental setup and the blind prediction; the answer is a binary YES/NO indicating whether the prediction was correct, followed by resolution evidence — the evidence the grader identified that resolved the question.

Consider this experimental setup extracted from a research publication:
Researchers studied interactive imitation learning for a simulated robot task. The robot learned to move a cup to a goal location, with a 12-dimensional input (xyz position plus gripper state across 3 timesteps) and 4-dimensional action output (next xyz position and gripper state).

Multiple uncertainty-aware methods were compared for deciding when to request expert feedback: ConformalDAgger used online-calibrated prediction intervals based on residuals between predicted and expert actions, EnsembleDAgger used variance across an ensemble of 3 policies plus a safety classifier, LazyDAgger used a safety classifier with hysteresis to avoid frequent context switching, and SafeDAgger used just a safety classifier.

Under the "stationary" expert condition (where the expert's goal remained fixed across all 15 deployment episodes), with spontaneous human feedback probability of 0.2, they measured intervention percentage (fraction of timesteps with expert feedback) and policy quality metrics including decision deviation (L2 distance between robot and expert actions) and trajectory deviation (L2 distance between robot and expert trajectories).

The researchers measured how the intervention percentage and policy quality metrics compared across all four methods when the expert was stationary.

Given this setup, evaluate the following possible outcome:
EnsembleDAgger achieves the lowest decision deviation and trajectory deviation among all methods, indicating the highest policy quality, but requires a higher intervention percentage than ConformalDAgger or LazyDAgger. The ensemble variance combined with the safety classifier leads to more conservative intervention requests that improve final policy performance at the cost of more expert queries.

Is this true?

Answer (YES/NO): NO